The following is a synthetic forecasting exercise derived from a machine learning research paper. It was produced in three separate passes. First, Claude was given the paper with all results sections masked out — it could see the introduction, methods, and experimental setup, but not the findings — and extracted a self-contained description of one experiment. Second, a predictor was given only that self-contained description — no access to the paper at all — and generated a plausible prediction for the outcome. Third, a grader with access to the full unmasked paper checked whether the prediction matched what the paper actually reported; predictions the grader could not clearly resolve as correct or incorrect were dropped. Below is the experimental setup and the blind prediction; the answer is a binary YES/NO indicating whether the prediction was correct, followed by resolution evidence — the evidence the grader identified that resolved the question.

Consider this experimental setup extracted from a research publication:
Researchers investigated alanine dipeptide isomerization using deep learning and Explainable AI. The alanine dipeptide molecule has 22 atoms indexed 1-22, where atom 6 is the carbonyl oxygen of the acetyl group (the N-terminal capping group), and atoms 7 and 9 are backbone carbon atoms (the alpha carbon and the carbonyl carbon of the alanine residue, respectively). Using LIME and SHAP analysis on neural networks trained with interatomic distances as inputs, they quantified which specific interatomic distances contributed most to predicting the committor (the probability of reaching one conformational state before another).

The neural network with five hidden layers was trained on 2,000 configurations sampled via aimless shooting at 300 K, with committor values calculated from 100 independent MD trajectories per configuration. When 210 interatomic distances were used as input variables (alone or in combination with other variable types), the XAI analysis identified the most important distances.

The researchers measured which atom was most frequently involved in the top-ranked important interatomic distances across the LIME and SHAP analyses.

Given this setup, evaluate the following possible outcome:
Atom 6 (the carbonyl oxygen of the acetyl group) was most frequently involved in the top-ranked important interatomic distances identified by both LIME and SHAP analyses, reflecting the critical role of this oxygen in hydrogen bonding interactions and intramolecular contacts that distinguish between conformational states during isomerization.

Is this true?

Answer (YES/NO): YES